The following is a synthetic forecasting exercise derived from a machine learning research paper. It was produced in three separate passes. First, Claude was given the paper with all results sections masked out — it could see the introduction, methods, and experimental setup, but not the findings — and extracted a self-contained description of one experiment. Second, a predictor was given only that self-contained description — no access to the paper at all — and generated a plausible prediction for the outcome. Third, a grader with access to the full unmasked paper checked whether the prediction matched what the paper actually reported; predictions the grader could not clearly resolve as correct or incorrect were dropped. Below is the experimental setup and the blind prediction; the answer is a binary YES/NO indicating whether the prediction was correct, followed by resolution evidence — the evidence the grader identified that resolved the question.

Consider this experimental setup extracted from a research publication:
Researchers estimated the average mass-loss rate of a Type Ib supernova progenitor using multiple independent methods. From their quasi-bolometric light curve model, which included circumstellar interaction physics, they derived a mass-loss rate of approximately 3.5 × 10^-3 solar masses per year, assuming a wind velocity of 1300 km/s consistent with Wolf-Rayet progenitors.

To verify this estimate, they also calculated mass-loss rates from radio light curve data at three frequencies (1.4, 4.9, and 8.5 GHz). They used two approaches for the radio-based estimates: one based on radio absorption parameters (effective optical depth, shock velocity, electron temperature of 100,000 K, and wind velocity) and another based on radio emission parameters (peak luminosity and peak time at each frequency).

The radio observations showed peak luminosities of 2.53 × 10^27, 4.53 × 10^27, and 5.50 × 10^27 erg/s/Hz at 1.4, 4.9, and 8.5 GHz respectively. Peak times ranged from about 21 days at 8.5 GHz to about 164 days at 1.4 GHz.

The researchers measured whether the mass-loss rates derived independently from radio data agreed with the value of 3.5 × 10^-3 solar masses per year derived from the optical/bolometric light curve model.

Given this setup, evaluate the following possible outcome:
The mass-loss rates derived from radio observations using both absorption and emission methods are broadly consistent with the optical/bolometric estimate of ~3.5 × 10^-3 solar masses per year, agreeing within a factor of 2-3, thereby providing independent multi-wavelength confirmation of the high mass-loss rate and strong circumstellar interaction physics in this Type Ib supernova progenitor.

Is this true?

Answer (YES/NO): YES